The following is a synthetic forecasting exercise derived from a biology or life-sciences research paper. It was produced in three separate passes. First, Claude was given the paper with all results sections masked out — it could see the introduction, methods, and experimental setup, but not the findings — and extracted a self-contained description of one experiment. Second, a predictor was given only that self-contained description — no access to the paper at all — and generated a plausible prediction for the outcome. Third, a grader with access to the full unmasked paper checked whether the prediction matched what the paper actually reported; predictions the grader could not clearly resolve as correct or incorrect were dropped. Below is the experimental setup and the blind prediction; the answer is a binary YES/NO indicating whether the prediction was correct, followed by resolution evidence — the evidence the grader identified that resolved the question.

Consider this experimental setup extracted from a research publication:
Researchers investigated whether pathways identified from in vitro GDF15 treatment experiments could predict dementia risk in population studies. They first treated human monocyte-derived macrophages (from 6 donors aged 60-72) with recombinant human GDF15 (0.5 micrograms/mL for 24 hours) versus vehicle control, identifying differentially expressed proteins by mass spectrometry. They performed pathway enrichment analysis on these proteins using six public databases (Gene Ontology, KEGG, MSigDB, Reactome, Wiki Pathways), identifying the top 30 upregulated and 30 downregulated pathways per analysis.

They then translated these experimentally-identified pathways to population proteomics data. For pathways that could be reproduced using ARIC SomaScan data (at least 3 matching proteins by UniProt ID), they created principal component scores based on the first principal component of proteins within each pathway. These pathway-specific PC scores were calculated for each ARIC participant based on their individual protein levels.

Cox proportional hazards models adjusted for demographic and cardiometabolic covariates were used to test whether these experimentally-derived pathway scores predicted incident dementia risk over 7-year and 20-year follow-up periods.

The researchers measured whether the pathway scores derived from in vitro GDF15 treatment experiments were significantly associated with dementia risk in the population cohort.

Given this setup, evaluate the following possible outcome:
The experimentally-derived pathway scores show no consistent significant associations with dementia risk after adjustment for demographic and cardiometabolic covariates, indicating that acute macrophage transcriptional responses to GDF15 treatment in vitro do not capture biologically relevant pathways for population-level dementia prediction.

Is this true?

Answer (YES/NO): NO